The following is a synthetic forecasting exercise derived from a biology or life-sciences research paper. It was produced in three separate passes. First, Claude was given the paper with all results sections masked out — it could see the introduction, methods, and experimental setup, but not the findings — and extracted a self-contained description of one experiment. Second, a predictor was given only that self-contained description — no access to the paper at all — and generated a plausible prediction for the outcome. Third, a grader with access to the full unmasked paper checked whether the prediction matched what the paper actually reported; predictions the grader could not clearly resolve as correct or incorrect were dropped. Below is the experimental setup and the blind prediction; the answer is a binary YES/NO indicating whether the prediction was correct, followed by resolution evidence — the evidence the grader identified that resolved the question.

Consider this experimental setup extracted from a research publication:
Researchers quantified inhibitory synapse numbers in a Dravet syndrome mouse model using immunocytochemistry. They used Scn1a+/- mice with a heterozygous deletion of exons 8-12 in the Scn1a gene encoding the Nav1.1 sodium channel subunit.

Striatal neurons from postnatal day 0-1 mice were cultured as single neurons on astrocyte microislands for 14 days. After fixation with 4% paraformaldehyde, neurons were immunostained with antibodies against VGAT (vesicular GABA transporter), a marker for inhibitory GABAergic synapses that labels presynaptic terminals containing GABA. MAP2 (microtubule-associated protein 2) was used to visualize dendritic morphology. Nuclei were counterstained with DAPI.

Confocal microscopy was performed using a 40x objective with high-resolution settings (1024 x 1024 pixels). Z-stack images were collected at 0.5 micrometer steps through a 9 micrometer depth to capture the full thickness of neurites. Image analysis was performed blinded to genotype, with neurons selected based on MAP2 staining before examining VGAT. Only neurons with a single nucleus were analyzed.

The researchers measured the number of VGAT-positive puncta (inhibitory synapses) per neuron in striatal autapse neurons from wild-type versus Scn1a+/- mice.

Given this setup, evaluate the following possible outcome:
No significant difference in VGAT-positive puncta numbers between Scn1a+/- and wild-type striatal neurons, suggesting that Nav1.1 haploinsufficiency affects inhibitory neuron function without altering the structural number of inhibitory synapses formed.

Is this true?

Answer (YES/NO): NO